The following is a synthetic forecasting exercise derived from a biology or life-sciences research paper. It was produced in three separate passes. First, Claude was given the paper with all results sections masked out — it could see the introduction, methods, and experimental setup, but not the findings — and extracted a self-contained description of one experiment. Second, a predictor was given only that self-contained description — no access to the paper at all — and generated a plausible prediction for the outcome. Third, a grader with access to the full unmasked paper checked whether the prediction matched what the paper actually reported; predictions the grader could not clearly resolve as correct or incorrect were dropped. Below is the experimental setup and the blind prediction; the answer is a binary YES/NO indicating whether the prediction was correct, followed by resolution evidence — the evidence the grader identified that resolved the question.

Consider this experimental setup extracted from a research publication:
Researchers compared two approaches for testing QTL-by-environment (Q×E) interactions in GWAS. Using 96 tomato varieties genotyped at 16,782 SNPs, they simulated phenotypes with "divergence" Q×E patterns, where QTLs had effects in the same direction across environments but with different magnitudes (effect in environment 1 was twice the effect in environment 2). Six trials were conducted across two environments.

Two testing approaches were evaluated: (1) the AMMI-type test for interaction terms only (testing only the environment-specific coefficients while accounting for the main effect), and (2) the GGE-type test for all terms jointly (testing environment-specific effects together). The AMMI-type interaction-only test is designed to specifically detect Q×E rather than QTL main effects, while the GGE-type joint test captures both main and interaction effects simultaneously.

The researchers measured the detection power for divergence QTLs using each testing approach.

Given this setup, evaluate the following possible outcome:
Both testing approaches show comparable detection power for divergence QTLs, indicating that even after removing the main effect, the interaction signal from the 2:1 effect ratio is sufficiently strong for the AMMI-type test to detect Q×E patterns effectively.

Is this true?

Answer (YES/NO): NO